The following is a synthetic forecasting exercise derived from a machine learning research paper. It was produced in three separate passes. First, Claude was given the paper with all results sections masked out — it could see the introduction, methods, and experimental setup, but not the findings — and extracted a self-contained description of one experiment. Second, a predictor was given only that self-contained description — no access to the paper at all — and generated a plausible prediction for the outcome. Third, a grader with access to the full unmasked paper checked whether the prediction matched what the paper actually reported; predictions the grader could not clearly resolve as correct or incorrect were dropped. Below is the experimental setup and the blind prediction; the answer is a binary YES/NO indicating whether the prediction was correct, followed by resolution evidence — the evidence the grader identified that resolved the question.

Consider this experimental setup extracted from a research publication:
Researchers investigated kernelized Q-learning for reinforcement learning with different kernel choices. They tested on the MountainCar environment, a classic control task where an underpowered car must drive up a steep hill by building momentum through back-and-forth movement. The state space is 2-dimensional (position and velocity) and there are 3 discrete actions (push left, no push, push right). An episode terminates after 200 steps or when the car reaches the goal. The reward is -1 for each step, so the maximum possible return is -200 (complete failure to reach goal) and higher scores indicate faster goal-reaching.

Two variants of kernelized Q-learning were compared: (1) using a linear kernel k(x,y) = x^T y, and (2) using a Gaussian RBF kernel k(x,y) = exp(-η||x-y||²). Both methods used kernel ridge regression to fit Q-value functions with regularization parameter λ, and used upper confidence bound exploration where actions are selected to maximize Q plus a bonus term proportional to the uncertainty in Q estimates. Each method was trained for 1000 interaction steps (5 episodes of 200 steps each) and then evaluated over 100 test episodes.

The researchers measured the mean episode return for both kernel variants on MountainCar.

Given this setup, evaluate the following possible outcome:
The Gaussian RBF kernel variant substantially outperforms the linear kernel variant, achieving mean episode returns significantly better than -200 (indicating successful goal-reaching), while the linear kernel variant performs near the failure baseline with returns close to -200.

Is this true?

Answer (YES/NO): YES